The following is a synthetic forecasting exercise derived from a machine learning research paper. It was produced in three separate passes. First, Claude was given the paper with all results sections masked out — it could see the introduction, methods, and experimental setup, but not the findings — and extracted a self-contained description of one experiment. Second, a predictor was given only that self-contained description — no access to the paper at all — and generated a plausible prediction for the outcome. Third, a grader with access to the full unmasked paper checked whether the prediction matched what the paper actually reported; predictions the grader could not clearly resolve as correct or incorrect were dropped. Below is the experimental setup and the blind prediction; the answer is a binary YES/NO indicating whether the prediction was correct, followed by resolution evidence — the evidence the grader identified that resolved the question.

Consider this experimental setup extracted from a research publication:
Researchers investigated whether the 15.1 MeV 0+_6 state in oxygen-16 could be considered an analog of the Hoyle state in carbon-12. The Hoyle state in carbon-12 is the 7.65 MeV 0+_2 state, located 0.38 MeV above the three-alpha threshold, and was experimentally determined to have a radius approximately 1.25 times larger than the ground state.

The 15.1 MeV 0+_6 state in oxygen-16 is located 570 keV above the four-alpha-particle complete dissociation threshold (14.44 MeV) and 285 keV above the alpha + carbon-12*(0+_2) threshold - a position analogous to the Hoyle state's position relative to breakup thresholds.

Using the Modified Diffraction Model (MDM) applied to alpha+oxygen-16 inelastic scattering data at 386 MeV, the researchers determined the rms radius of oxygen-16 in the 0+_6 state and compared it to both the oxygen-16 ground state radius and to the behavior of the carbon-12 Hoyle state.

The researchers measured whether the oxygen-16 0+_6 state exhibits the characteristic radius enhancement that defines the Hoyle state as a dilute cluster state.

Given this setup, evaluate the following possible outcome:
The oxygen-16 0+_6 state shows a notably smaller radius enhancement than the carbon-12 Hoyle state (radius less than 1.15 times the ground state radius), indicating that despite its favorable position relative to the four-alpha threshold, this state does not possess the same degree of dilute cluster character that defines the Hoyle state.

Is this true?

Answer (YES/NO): YES